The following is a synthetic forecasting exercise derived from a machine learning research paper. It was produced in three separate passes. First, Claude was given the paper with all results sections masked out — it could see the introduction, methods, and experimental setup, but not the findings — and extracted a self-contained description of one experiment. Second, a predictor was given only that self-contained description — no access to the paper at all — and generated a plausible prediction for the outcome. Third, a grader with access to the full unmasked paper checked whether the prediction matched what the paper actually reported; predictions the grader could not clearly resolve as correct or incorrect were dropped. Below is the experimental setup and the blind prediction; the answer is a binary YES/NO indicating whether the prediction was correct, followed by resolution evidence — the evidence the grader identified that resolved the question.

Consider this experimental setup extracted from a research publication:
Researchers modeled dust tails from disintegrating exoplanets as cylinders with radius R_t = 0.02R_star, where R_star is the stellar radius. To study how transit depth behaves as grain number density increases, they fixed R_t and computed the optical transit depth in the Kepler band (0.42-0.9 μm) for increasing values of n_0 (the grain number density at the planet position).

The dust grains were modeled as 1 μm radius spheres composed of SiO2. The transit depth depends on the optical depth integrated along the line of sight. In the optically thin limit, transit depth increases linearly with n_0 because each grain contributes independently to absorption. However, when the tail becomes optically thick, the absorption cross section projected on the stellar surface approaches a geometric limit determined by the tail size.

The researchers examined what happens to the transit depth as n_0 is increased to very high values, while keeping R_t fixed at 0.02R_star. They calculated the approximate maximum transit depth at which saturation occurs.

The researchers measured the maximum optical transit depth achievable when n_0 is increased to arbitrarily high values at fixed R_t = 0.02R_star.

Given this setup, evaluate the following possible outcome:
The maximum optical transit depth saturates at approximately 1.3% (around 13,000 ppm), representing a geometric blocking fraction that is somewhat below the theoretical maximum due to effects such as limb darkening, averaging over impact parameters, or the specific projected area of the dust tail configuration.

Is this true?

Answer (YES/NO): NO